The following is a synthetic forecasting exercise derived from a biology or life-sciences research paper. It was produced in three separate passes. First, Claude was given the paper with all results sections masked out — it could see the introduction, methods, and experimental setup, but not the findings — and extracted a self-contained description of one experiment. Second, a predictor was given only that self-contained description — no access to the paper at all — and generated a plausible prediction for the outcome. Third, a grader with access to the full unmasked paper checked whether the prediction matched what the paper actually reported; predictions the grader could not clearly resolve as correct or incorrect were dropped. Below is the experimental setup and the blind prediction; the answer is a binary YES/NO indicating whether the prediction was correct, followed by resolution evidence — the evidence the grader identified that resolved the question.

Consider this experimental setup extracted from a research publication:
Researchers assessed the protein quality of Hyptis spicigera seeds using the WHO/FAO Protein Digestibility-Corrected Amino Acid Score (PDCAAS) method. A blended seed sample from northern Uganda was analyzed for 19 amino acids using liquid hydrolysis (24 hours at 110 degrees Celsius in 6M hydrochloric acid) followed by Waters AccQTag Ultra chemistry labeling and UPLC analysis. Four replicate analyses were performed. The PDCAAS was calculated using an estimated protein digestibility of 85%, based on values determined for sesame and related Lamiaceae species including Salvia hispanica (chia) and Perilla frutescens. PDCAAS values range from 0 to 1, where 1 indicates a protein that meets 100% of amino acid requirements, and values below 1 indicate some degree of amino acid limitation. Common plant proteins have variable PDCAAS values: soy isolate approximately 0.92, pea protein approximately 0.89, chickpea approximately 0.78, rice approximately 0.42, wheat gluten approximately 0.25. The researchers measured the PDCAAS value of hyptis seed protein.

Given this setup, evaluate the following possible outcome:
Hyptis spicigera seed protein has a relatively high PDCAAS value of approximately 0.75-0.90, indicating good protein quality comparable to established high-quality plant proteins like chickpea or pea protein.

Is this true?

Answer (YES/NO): YES